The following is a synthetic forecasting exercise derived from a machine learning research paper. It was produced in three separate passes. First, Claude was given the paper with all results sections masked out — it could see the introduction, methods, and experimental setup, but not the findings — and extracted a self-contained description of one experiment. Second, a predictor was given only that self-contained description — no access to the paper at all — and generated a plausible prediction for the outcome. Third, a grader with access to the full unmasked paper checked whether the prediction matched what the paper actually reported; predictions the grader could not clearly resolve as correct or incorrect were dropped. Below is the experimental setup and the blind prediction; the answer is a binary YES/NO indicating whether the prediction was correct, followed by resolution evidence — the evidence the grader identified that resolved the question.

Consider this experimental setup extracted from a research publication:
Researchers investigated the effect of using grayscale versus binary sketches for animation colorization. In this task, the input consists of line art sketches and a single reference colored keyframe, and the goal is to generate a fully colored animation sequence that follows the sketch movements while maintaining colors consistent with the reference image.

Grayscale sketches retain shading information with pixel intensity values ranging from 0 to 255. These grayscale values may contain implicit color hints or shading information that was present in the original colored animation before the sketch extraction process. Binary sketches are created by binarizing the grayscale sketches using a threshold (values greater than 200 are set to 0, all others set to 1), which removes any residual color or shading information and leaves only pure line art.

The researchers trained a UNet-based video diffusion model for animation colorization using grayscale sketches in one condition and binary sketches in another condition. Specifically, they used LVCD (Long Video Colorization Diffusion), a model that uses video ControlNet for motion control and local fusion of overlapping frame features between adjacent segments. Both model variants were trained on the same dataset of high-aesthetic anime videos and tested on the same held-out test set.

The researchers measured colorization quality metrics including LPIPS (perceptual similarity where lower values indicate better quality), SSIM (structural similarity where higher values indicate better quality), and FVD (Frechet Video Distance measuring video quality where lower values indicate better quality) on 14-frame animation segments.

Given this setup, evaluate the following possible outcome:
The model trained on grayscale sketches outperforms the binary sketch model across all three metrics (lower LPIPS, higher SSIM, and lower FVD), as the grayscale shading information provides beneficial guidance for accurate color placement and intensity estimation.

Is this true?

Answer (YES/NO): YES